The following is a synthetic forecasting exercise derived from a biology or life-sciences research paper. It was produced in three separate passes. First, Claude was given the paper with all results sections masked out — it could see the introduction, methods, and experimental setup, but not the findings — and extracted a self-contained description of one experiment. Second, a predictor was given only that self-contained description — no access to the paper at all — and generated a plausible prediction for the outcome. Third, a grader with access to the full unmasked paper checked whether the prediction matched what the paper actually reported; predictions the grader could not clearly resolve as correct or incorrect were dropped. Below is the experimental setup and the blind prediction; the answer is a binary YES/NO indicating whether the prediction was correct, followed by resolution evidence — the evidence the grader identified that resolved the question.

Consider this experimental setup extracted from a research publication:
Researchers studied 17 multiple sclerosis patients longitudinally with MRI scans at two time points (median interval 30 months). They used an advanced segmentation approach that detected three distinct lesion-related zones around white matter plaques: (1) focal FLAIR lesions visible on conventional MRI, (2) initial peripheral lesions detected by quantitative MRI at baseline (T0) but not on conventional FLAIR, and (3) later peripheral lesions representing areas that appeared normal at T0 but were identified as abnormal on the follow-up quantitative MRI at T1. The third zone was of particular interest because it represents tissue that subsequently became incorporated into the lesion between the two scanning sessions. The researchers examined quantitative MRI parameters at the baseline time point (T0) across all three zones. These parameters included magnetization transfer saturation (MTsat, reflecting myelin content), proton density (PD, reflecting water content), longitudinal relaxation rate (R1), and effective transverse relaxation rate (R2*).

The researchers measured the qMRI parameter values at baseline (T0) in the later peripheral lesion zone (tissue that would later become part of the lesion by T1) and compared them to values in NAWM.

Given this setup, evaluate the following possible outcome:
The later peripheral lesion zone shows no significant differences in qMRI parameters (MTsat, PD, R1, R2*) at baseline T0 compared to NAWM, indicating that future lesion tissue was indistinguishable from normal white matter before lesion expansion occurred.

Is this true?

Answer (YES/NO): NO